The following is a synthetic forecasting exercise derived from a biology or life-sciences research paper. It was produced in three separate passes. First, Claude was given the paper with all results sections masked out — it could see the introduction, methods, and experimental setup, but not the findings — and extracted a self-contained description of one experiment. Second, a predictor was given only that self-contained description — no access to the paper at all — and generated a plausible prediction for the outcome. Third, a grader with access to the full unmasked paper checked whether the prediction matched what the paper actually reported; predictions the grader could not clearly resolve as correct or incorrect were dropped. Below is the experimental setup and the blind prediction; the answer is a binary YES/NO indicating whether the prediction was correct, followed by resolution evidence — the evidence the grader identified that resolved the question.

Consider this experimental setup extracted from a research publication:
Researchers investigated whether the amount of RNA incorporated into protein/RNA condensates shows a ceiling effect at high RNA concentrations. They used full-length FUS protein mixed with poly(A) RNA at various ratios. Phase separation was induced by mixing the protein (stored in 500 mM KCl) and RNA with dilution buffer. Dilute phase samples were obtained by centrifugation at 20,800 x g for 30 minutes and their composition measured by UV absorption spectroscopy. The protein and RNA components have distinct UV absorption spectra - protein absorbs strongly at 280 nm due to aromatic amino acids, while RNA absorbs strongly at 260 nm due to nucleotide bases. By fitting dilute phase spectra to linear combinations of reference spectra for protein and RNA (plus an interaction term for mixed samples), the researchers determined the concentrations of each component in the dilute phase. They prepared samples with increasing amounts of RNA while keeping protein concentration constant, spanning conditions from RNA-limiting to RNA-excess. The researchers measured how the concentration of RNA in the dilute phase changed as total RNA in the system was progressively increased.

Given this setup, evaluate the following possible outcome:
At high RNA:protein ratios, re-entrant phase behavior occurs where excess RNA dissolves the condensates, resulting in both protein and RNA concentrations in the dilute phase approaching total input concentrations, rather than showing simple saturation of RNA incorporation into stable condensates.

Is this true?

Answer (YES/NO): YES